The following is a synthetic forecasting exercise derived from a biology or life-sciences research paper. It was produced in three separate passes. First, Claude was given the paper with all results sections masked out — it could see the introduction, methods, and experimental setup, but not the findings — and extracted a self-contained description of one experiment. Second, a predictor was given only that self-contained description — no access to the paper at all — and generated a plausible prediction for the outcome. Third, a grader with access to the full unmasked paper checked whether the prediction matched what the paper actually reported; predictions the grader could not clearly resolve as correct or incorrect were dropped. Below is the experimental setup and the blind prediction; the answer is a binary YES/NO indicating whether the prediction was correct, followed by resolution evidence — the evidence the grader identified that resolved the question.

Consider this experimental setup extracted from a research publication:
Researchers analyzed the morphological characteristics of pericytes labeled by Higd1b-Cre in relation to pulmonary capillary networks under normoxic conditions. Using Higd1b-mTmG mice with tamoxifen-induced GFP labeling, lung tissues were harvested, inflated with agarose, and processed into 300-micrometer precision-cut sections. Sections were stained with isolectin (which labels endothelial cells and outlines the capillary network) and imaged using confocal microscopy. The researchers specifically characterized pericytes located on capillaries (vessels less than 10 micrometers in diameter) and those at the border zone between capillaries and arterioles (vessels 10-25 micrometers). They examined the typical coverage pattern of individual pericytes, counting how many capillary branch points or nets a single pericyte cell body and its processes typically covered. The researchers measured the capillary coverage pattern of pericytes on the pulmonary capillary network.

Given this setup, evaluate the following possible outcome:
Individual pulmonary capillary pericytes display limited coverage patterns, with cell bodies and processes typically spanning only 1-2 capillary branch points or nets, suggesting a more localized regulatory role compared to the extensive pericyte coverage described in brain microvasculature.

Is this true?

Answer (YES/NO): NO